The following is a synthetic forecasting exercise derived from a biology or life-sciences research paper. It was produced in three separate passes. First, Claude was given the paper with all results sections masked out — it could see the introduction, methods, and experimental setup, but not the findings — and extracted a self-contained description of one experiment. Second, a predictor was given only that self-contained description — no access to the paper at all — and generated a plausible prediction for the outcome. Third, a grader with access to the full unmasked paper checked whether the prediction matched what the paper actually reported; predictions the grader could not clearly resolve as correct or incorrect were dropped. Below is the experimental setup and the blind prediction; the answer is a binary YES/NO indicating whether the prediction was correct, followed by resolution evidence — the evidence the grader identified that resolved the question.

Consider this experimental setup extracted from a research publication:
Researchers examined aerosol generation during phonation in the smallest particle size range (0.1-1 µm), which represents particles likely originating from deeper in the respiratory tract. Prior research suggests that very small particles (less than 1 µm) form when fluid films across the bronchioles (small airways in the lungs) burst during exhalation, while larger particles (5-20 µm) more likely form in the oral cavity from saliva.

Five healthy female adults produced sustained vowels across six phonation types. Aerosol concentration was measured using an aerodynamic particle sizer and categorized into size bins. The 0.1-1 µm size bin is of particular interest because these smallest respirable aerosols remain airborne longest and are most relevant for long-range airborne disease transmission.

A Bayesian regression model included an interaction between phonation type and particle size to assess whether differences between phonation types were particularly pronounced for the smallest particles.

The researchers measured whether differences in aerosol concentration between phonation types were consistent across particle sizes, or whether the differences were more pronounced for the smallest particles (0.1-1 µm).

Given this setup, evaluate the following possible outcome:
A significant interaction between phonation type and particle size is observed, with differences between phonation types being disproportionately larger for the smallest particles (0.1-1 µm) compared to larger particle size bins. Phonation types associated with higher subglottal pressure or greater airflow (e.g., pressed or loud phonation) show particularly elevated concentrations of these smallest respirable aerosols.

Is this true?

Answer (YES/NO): NO